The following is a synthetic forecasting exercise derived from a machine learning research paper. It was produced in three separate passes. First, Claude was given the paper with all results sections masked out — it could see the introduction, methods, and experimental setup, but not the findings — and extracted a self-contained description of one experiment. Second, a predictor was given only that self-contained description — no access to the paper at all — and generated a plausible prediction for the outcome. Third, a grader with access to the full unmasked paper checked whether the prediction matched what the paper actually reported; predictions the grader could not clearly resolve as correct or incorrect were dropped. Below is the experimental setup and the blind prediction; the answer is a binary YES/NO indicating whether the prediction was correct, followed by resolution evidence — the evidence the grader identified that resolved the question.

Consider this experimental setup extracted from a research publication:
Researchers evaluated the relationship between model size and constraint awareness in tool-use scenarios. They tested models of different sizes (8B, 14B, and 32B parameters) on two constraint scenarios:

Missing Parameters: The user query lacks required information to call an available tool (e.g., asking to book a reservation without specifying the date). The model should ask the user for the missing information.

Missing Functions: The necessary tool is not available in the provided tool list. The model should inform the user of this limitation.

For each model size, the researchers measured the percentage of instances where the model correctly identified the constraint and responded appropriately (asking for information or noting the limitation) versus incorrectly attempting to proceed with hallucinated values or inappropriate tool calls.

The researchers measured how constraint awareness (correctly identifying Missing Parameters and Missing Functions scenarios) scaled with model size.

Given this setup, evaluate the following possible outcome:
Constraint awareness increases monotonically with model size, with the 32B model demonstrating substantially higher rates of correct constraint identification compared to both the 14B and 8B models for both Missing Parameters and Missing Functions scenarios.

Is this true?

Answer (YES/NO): NO